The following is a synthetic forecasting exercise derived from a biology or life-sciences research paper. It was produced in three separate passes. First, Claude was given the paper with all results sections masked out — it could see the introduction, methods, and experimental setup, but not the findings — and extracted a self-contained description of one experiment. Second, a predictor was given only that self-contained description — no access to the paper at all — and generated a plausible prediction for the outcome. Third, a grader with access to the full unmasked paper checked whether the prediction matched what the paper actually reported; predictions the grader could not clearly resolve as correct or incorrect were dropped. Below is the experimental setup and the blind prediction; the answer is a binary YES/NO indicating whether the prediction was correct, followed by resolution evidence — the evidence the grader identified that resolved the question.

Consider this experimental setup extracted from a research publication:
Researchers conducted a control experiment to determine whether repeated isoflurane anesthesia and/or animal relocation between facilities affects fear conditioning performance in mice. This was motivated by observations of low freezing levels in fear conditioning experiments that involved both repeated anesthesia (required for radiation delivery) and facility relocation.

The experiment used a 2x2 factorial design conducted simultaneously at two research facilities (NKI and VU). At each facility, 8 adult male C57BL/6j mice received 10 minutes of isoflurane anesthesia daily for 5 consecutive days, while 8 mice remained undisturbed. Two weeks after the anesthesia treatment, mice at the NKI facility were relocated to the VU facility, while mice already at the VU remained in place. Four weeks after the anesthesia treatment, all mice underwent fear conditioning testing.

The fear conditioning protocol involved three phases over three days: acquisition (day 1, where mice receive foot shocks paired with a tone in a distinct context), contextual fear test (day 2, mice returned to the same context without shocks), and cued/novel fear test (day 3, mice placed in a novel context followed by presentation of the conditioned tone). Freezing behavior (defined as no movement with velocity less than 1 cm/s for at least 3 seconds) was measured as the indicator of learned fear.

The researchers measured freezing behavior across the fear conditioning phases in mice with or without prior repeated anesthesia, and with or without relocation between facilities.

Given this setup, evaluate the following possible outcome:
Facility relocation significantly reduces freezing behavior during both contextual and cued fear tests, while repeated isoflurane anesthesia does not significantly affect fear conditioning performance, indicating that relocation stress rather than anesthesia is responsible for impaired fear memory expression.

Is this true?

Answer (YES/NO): NO